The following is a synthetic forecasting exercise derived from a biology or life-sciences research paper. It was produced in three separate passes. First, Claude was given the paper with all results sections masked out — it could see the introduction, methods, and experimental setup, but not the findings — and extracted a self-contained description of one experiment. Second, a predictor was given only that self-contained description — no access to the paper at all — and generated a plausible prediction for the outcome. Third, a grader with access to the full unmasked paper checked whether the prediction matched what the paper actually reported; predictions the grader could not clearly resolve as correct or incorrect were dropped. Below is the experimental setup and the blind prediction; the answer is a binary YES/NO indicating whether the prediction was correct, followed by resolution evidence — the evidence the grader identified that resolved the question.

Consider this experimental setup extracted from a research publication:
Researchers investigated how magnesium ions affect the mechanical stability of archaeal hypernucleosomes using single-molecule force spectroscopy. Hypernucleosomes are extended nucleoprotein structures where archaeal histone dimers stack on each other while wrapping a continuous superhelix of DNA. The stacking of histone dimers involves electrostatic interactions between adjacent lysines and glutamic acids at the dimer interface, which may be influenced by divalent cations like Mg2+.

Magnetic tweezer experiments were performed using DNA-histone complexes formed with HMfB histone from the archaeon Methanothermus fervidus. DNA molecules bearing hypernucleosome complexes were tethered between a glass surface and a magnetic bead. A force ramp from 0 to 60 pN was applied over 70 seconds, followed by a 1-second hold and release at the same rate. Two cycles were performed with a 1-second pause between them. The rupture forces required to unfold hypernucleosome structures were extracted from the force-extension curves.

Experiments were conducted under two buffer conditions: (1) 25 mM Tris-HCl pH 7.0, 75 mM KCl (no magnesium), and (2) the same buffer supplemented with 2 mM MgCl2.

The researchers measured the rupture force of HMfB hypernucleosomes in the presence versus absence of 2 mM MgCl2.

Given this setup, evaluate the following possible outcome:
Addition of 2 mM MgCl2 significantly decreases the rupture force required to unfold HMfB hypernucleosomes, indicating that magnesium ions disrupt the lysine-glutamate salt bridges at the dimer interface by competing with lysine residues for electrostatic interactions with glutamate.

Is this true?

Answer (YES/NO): NO